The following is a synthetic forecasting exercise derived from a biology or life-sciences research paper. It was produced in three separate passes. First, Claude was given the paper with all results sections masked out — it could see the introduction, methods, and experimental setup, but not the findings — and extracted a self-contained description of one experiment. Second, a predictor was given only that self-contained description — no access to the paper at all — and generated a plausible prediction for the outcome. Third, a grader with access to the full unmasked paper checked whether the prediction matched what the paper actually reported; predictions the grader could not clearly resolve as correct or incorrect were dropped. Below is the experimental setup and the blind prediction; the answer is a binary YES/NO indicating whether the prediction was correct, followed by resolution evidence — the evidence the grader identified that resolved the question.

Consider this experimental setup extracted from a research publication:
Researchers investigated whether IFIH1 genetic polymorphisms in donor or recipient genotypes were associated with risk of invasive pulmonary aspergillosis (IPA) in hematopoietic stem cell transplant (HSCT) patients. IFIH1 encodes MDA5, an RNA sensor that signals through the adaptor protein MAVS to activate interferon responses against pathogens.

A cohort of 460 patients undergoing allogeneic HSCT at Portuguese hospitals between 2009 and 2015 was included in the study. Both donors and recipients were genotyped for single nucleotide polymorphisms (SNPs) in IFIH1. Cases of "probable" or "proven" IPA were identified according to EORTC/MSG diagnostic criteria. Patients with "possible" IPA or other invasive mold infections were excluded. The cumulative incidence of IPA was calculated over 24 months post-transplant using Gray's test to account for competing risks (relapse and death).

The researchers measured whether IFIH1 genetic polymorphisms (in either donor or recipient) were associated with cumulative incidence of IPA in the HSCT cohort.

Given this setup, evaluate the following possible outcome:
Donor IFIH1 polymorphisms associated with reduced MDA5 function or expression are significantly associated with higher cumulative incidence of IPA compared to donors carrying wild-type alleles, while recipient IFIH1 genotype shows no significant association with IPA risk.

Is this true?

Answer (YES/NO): NO